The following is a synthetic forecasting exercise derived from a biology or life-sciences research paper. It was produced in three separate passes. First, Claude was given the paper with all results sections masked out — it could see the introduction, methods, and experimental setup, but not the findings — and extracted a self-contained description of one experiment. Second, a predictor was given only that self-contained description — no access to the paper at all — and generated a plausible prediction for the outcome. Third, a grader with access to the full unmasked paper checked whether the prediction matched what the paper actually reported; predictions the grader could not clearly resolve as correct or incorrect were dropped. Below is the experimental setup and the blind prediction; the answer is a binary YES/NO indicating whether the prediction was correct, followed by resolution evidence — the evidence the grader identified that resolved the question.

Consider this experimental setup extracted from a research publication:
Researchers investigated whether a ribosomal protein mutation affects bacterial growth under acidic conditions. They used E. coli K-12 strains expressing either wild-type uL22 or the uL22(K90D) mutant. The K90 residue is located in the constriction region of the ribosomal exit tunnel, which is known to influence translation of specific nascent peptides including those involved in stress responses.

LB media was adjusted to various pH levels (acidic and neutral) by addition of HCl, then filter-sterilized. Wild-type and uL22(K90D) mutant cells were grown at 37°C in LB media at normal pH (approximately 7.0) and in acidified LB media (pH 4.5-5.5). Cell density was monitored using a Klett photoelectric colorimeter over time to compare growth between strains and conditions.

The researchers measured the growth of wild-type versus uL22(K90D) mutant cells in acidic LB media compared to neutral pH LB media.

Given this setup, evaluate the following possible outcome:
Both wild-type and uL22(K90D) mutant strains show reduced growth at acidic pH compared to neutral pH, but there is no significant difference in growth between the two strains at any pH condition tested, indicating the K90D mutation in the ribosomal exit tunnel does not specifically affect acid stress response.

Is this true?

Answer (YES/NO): NO